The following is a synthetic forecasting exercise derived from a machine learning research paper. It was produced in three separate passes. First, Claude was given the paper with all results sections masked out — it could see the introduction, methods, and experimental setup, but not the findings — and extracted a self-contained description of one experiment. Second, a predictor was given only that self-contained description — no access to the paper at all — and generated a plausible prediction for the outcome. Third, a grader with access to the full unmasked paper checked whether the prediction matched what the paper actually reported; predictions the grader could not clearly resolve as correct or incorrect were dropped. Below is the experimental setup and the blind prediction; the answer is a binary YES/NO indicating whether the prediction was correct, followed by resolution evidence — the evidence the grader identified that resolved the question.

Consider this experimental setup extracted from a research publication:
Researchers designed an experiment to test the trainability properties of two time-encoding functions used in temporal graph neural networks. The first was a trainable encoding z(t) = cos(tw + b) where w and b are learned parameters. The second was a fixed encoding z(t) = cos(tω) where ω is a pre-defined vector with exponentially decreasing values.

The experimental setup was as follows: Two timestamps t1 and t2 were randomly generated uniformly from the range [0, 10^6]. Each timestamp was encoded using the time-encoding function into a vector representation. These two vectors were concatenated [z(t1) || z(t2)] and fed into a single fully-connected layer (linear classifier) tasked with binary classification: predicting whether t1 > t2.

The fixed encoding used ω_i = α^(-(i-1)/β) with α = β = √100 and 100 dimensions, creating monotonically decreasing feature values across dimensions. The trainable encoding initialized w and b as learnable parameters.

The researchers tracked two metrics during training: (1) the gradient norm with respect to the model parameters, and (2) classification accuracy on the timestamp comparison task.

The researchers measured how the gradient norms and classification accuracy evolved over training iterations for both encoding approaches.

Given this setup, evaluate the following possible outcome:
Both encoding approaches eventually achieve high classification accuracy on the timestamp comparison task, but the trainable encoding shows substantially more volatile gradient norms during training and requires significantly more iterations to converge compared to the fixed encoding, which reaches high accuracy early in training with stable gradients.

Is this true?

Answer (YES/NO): NO